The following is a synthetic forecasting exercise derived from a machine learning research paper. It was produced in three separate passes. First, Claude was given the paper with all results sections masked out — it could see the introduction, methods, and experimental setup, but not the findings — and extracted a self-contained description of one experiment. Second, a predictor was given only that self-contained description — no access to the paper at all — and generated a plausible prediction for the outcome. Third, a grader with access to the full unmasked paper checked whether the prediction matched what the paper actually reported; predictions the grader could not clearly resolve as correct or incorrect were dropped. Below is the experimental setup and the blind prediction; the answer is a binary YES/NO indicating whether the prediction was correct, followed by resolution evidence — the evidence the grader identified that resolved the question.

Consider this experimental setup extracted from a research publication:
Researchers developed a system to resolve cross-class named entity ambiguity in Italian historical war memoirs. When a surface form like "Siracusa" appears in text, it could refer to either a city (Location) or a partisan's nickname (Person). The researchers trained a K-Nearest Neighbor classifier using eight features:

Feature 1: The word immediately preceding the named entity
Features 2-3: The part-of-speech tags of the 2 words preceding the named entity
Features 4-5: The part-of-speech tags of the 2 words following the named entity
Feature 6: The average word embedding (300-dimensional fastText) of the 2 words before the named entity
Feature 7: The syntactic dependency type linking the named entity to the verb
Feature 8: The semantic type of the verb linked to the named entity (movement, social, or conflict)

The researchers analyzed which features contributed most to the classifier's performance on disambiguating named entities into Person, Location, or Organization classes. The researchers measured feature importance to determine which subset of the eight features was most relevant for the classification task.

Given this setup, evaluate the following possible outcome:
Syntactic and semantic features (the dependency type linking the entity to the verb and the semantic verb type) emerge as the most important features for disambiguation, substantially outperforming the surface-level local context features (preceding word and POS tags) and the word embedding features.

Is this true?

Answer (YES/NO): NO